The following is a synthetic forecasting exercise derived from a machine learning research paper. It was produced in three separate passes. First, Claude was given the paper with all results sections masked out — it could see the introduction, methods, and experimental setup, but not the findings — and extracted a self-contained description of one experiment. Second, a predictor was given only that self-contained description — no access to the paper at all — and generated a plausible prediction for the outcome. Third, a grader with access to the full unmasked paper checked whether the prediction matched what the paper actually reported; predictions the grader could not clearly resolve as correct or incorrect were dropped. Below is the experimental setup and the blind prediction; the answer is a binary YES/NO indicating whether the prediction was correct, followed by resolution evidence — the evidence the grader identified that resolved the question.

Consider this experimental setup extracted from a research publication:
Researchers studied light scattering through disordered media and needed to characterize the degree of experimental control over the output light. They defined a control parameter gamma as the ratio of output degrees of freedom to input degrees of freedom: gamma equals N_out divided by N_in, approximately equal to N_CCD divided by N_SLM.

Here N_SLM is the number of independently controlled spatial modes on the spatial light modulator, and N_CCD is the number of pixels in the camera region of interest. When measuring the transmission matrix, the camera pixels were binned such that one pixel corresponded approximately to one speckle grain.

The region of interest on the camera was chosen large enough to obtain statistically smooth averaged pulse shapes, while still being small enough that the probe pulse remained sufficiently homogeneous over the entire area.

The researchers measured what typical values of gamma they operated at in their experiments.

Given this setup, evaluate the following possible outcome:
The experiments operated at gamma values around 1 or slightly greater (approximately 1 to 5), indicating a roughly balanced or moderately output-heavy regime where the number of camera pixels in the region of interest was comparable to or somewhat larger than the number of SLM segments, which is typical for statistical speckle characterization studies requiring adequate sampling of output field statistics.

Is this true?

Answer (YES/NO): NO